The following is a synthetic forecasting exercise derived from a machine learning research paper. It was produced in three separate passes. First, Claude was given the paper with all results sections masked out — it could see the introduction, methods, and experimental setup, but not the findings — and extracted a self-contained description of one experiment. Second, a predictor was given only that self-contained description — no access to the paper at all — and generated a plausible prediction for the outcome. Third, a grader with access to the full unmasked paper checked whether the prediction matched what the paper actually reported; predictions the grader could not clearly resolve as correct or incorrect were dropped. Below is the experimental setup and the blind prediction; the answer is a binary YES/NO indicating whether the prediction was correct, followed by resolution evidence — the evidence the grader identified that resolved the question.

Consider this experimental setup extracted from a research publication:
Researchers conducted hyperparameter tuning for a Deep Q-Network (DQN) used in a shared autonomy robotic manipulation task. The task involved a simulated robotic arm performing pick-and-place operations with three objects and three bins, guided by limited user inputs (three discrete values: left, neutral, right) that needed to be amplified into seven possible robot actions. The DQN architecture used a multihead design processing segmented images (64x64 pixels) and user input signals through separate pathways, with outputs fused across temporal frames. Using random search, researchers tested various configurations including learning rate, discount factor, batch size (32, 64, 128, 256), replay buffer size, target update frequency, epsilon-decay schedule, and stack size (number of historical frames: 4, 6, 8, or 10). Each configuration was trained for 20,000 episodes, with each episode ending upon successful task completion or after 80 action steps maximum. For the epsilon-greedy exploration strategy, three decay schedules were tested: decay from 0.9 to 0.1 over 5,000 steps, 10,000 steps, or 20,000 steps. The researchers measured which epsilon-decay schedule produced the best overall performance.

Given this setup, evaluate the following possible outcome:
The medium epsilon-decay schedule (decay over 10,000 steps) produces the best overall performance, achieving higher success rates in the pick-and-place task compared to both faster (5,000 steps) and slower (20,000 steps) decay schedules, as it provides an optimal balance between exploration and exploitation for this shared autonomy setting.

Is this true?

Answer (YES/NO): NO